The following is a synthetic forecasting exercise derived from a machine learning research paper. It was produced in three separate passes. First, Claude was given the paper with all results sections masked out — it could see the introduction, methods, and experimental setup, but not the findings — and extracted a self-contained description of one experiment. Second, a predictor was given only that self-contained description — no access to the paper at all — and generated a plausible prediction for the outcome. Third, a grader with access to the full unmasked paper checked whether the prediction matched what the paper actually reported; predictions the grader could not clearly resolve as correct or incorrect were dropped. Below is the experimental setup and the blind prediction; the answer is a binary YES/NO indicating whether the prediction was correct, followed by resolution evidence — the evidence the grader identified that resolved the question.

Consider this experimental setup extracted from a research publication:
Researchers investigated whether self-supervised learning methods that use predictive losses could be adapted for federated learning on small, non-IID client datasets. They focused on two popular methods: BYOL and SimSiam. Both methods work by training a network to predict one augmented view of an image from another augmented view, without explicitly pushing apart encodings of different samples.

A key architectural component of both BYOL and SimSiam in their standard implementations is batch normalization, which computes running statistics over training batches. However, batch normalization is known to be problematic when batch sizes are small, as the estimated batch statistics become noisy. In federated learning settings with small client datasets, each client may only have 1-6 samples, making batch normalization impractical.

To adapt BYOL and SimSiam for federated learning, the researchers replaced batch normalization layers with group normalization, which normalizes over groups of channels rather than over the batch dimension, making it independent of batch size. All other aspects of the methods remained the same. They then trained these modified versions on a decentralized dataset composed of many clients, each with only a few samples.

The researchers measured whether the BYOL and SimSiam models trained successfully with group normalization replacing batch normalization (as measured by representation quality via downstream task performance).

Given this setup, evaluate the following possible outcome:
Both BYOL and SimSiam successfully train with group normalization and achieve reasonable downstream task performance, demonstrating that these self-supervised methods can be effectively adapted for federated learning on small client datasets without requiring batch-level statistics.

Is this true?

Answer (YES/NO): NO